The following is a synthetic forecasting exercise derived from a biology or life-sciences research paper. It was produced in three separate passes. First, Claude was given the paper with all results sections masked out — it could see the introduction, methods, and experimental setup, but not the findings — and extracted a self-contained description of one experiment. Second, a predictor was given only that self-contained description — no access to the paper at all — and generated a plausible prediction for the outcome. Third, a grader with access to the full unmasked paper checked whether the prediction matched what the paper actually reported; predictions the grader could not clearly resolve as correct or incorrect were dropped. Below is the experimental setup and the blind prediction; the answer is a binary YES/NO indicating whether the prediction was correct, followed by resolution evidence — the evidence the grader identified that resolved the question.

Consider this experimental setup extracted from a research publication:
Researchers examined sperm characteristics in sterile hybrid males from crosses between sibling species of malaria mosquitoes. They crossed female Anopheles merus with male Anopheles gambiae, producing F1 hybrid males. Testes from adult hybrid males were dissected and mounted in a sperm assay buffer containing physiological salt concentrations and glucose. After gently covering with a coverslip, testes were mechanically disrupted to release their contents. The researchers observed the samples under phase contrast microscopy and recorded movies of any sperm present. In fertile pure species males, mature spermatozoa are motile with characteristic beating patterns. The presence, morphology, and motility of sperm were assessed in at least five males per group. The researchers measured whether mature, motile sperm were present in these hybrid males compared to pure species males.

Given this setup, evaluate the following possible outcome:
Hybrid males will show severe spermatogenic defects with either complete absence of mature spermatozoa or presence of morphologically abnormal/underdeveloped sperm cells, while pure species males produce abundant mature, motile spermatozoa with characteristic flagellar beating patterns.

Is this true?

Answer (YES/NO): YES